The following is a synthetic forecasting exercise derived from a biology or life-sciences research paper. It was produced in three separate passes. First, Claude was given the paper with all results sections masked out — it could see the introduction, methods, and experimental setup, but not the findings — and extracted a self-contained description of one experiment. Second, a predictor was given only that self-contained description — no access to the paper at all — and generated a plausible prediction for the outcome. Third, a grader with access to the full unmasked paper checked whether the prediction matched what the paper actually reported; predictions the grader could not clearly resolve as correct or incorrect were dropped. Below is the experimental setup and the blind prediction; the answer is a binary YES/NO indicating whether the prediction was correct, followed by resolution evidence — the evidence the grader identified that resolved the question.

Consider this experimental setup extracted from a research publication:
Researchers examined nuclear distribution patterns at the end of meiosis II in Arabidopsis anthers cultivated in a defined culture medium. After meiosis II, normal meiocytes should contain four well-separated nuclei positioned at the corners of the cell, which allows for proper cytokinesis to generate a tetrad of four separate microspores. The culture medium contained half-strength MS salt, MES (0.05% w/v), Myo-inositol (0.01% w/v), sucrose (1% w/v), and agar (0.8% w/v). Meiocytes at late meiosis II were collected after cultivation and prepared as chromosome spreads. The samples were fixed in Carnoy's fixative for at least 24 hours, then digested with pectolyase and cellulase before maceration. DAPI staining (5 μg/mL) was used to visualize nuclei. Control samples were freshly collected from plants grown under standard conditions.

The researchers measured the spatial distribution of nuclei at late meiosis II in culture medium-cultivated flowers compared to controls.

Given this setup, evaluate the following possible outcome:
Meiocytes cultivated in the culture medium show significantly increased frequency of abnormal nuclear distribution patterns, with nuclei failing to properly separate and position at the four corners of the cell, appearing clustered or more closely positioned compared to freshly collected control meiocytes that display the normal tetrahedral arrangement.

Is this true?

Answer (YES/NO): YES